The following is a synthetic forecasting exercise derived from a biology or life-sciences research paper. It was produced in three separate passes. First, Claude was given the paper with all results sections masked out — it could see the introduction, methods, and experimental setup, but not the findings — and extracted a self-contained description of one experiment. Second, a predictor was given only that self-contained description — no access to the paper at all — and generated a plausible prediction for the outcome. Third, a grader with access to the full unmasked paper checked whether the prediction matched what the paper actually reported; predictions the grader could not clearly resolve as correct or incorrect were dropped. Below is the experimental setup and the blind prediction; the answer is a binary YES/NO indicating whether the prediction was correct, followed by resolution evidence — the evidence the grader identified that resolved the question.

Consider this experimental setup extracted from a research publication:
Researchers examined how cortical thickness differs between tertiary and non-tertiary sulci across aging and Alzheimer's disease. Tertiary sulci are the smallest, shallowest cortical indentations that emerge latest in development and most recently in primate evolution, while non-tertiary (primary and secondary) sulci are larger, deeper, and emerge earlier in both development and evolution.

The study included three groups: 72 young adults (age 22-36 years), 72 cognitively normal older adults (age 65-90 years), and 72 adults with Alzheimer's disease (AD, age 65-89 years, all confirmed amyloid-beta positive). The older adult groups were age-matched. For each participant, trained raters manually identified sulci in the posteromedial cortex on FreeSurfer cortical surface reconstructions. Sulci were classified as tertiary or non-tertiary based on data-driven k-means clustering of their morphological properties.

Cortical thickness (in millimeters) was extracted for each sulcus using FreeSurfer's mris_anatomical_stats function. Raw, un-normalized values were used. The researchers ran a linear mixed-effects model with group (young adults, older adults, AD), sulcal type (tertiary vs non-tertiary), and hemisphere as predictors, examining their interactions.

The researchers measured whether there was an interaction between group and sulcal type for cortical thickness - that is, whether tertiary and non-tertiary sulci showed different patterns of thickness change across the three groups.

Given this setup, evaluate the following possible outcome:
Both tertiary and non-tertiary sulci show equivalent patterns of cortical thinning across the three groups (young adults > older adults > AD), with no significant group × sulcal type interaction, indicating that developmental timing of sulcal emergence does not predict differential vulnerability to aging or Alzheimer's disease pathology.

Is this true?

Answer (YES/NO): NO